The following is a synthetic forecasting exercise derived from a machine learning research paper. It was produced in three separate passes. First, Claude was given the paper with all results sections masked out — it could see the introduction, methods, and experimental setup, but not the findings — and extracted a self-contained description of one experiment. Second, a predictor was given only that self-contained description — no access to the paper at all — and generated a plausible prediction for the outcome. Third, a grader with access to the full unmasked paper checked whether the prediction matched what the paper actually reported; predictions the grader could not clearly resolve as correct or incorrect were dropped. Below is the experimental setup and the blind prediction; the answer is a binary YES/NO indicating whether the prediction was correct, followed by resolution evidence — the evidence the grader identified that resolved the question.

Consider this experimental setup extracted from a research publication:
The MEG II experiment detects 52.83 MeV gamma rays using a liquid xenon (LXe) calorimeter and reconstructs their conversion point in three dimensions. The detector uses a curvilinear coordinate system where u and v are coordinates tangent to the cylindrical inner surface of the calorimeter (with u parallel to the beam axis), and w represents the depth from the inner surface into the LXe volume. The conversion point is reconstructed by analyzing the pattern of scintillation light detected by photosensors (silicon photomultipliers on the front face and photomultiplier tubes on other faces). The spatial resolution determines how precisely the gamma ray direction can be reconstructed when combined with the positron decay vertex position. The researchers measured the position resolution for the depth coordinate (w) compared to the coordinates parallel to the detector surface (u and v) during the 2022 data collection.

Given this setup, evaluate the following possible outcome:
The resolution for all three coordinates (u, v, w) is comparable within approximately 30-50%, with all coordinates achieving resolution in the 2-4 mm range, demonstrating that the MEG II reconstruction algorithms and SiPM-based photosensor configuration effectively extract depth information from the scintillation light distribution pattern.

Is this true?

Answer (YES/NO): NO